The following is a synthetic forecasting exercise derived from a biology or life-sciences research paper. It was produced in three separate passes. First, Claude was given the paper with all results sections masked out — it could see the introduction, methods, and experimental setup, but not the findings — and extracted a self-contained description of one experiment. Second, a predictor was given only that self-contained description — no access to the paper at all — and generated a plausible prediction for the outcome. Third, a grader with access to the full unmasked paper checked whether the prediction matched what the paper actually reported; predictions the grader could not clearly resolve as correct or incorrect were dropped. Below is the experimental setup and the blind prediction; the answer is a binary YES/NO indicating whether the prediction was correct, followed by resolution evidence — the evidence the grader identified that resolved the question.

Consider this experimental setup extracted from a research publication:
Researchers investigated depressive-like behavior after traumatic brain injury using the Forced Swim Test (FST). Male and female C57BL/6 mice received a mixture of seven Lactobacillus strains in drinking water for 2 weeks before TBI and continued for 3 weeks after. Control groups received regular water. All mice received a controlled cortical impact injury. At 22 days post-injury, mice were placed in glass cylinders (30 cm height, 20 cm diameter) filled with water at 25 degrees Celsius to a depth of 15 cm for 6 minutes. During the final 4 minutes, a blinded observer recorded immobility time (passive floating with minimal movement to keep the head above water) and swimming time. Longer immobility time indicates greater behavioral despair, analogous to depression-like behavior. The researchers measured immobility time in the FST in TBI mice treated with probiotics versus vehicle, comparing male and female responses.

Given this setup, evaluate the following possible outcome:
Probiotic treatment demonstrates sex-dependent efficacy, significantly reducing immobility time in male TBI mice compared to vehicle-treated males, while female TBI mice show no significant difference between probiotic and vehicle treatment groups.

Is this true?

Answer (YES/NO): NO